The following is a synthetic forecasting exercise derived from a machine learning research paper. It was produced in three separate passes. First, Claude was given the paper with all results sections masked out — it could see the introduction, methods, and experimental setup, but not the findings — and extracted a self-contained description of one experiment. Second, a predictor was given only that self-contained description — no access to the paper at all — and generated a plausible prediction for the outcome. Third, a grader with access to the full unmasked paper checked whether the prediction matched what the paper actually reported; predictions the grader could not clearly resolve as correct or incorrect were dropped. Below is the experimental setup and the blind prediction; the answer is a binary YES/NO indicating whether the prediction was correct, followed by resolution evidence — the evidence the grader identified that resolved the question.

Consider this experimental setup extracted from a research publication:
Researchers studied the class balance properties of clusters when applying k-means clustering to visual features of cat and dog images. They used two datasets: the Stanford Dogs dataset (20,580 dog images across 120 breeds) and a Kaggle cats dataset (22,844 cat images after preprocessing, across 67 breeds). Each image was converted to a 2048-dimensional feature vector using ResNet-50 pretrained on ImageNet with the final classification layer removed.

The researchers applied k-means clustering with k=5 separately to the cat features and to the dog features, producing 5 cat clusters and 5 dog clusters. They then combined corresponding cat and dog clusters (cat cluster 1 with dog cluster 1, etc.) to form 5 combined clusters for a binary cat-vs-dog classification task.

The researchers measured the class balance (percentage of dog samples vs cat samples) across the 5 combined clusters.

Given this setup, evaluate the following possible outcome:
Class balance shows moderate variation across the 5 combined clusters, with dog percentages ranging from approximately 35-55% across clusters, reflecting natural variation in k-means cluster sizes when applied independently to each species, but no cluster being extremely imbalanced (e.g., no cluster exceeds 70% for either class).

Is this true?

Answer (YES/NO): NO